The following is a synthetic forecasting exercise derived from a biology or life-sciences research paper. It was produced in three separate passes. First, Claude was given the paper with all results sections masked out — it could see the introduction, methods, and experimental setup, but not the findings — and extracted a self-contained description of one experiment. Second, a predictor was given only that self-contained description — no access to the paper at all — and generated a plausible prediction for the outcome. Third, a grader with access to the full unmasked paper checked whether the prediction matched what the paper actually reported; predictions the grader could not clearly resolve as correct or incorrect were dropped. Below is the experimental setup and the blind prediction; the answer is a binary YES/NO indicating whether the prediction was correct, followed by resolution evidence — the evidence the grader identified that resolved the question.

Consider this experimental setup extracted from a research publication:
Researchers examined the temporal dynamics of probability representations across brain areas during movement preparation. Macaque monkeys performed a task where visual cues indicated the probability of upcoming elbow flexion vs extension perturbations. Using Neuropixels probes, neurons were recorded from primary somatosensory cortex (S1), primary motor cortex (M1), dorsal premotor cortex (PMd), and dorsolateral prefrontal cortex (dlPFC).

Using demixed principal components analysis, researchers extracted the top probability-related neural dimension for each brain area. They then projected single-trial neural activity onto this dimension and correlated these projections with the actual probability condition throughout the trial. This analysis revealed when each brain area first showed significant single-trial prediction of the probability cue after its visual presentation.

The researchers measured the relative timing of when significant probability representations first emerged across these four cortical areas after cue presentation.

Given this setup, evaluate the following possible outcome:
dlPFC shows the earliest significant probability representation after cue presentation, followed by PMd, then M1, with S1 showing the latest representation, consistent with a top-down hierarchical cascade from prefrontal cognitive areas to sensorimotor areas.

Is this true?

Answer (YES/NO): NO